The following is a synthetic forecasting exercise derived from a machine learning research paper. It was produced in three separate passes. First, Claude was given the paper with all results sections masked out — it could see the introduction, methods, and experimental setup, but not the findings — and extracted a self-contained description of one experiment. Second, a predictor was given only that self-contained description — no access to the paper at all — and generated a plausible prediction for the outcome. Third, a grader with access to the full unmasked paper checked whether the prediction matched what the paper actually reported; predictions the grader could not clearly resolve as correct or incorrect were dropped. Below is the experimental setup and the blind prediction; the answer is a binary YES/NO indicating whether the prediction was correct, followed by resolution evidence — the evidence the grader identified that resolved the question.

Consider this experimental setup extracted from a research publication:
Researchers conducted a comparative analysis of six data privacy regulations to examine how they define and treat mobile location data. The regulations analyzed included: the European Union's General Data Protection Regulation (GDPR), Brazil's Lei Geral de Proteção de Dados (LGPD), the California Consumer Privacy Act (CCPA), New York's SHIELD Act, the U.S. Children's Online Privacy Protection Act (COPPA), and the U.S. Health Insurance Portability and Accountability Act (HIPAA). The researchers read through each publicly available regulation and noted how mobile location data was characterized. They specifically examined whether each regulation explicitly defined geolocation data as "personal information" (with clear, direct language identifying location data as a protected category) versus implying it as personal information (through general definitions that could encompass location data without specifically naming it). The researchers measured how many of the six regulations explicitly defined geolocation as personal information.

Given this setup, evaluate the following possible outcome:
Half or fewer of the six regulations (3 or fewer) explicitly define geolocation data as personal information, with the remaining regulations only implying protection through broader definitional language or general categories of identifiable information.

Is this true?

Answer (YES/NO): YES